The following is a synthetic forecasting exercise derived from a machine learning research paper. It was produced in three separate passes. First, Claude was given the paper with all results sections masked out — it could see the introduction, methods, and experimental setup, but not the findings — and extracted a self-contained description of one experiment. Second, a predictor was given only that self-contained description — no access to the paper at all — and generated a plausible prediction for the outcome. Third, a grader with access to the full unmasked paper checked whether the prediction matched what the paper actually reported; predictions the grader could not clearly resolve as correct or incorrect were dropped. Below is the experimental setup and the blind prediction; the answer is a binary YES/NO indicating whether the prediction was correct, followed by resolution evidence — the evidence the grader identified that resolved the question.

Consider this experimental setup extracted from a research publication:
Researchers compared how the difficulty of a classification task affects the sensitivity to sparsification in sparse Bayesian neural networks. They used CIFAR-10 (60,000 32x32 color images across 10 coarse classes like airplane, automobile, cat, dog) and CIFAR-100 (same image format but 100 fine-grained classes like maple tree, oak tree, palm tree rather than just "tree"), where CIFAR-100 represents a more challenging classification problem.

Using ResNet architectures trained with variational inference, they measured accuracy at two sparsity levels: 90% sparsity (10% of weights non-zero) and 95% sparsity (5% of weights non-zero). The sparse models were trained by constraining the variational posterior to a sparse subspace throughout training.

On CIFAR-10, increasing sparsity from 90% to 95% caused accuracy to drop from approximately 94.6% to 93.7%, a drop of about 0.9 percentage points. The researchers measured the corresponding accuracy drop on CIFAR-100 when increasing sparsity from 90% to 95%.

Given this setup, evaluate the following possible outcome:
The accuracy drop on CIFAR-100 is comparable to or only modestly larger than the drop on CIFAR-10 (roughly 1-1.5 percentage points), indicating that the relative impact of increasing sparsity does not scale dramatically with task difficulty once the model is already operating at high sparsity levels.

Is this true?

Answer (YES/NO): NO